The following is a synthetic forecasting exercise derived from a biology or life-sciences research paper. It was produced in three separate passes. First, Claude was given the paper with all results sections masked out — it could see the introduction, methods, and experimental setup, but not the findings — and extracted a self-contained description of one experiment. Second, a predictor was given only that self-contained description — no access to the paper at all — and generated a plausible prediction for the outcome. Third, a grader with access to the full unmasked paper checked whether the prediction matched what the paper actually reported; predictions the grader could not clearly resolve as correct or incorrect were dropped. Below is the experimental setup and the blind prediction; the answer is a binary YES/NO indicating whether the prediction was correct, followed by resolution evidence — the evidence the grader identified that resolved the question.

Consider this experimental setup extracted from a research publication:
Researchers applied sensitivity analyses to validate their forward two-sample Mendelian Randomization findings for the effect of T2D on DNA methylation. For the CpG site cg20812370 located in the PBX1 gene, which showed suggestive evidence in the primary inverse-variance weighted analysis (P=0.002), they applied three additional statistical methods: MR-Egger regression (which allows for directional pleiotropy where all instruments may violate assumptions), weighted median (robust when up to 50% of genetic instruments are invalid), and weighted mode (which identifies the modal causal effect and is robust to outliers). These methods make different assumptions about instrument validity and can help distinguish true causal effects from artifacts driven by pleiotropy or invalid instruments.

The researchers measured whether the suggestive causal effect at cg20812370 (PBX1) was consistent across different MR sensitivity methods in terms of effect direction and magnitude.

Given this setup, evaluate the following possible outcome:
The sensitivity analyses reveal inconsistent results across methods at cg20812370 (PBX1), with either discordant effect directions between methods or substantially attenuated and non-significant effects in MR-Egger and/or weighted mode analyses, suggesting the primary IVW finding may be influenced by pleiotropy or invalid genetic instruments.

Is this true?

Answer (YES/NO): NO